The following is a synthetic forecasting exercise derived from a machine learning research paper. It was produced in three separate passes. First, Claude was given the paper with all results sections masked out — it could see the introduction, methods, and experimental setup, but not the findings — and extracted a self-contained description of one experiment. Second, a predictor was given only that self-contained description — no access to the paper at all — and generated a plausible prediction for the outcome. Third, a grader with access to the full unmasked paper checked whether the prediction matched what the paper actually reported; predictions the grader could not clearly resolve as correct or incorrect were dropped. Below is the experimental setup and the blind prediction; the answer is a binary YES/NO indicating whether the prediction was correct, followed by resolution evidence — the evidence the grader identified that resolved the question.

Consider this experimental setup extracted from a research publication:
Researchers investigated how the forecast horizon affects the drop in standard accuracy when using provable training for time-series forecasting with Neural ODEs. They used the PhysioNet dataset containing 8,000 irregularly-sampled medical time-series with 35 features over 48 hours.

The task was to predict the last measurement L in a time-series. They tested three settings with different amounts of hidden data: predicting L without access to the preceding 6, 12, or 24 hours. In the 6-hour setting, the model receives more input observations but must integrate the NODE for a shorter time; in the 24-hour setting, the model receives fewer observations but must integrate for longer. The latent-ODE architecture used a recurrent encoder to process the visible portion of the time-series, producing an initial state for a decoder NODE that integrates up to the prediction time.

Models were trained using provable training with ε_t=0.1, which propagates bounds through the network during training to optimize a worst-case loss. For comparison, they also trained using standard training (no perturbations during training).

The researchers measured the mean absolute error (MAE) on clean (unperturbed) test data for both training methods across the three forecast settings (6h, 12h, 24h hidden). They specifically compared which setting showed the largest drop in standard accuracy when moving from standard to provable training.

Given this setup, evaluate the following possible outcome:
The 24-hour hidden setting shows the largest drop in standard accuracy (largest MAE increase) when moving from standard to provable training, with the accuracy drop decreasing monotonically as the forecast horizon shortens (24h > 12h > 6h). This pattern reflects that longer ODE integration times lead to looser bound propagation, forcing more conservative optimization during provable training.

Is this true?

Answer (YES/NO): NO